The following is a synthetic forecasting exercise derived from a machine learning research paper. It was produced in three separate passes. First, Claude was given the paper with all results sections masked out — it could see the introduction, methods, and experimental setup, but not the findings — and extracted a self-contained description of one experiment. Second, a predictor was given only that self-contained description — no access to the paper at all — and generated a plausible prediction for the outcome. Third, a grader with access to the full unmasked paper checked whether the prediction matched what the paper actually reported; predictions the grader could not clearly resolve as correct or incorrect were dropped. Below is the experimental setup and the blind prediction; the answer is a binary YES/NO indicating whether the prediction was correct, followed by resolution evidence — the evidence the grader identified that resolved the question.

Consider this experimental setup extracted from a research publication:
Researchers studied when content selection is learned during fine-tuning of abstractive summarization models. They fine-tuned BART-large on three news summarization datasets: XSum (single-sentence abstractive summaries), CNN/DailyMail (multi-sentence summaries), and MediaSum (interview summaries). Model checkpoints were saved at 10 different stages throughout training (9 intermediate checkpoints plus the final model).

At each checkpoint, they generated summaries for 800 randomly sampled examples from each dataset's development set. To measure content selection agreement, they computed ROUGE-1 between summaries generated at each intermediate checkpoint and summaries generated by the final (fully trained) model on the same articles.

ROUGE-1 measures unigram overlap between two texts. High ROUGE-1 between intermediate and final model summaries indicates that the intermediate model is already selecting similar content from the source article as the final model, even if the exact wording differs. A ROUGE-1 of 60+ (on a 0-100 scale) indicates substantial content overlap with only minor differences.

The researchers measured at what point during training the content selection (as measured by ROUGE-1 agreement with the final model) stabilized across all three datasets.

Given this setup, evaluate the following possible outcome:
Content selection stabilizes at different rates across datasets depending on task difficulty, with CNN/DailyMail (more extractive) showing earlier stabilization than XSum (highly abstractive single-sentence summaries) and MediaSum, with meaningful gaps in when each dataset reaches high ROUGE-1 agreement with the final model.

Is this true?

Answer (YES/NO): NO